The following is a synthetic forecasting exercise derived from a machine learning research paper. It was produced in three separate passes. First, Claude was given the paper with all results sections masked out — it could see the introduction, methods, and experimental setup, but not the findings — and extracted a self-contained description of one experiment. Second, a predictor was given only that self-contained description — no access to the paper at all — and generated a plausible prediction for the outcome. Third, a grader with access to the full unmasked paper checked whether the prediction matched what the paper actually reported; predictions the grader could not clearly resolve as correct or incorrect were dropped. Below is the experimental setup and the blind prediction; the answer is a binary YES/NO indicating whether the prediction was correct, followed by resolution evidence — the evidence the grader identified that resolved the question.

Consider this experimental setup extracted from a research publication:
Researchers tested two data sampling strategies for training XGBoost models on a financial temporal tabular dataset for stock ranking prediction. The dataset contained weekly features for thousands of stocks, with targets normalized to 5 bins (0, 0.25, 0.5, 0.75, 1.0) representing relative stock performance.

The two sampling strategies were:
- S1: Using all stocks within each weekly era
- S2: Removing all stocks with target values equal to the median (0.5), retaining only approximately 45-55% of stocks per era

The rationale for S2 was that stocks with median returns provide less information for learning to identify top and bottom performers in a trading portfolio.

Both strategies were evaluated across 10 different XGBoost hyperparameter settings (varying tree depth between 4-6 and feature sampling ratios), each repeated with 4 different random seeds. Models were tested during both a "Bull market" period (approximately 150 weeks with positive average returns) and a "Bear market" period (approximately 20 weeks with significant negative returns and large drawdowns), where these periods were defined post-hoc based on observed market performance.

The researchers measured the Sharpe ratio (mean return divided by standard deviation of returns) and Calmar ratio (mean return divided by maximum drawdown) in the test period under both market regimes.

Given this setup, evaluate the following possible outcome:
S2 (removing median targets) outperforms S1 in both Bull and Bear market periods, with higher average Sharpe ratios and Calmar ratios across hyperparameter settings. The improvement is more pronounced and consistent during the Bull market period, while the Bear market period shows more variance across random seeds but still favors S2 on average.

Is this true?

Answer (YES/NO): NO